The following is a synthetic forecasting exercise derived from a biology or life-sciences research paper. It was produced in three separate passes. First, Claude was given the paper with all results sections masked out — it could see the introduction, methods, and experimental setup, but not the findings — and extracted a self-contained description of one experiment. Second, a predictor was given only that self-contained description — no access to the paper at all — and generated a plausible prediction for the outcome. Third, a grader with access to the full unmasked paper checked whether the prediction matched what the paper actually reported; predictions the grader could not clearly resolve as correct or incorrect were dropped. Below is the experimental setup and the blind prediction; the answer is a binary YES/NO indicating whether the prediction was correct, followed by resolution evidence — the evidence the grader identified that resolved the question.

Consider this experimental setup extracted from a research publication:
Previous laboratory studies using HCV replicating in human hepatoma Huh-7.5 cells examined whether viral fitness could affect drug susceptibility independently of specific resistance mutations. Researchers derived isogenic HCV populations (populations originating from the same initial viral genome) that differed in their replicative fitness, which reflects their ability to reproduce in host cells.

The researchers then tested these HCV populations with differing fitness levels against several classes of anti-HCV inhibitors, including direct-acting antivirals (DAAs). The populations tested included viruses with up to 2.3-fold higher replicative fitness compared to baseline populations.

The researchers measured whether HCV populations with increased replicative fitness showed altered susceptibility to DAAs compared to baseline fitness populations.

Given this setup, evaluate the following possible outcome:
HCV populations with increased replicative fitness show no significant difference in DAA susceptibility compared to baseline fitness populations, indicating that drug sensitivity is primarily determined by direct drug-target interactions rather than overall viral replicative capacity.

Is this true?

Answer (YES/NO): NO